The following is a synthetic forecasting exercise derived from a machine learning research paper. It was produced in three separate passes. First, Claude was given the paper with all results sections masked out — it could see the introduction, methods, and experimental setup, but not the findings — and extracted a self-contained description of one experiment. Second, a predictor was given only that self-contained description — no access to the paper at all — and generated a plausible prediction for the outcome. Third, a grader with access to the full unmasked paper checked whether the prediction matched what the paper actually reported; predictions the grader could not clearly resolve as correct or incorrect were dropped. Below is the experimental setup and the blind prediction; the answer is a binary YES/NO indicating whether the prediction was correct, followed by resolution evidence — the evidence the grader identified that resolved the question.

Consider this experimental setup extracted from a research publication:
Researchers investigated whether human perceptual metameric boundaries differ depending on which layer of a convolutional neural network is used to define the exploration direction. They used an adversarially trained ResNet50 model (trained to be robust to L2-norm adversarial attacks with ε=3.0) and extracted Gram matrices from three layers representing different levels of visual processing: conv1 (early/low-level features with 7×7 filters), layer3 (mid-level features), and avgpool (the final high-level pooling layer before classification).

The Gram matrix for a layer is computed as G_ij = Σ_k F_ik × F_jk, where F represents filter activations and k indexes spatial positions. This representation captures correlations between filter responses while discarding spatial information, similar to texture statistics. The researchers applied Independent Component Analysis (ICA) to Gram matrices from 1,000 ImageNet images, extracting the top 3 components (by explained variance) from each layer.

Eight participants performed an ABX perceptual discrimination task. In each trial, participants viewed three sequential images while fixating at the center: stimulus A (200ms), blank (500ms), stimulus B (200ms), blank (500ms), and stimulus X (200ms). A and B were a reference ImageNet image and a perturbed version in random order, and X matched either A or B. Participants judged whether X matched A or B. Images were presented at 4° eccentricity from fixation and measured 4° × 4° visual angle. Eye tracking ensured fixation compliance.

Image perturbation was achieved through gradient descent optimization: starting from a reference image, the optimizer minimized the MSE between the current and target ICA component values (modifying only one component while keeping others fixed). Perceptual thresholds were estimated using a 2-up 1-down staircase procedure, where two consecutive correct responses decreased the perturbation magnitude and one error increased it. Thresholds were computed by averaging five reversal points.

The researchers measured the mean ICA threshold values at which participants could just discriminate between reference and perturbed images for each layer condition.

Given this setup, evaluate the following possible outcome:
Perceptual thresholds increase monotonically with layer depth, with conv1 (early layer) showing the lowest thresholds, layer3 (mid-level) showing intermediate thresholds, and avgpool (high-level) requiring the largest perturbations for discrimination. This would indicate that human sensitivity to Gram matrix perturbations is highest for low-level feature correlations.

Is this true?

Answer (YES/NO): NO